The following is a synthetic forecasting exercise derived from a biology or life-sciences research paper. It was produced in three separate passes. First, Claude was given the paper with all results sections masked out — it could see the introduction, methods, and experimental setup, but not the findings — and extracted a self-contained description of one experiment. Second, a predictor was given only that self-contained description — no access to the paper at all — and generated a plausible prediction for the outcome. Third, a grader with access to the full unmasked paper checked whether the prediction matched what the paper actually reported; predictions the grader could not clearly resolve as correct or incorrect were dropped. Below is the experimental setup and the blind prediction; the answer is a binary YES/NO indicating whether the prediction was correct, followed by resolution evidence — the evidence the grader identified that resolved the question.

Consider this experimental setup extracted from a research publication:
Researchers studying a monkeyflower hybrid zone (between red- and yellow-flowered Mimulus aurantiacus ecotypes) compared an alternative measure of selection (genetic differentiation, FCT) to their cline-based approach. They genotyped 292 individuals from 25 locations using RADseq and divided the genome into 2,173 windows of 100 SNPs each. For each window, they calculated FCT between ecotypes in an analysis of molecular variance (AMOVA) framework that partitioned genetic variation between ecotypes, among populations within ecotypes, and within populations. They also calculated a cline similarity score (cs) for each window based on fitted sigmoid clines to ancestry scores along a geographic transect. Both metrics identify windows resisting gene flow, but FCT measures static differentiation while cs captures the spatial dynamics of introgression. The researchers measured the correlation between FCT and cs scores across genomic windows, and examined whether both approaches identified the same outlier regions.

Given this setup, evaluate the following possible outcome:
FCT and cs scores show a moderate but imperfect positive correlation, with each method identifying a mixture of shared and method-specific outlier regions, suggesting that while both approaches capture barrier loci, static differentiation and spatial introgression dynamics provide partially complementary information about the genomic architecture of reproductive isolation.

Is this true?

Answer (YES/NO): YES